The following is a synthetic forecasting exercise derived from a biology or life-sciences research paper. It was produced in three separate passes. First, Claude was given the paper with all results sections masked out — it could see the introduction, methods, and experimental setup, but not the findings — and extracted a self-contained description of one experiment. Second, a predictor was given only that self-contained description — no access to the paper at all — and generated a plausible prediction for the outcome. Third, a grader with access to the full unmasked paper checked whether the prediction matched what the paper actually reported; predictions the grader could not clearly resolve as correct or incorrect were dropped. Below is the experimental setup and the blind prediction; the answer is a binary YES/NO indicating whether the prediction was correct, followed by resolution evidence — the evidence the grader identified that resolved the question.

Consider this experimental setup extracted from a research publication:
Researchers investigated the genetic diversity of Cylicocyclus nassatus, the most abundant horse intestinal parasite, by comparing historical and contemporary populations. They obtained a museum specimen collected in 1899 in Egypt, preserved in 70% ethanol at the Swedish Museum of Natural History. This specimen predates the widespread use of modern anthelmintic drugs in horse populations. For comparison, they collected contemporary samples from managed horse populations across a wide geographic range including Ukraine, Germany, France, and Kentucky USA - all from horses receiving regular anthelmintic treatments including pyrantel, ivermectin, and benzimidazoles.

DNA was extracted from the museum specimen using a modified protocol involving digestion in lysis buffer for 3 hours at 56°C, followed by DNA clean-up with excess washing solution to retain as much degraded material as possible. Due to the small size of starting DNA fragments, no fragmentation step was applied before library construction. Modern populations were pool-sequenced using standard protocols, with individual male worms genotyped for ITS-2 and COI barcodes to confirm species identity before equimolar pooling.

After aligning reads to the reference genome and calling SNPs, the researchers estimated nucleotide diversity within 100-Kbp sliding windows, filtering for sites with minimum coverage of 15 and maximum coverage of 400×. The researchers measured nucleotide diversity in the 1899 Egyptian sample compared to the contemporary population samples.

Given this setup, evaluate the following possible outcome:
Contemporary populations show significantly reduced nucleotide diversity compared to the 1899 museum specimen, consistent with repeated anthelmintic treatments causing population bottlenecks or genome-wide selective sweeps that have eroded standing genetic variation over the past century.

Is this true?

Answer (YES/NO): YES